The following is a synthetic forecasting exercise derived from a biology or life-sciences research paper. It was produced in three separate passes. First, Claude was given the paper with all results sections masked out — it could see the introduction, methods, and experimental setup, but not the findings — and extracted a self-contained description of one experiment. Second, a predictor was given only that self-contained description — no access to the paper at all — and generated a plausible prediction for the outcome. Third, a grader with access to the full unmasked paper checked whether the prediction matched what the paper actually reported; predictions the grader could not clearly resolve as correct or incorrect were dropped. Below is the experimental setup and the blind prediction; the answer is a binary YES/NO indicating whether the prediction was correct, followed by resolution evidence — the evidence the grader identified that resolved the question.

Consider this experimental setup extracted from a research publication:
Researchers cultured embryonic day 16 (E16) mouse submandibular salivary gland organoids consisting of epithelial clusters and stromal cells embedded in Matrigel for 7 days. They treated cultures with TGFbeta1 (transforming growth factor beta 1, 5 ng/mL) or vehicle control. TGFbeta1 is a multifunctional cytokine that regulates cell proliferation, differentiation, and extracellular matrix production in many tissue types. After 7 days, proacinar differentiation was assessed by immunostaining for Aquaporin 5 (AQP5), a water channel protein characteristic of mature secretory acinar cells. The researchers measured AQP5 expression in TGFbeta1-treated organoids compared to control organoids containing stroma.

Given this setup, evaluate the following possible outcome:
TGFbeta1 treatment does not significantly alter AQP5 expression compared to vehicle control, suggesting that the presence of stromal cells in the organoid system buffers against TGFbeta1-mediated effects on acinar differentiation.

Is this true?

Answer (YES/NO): NO